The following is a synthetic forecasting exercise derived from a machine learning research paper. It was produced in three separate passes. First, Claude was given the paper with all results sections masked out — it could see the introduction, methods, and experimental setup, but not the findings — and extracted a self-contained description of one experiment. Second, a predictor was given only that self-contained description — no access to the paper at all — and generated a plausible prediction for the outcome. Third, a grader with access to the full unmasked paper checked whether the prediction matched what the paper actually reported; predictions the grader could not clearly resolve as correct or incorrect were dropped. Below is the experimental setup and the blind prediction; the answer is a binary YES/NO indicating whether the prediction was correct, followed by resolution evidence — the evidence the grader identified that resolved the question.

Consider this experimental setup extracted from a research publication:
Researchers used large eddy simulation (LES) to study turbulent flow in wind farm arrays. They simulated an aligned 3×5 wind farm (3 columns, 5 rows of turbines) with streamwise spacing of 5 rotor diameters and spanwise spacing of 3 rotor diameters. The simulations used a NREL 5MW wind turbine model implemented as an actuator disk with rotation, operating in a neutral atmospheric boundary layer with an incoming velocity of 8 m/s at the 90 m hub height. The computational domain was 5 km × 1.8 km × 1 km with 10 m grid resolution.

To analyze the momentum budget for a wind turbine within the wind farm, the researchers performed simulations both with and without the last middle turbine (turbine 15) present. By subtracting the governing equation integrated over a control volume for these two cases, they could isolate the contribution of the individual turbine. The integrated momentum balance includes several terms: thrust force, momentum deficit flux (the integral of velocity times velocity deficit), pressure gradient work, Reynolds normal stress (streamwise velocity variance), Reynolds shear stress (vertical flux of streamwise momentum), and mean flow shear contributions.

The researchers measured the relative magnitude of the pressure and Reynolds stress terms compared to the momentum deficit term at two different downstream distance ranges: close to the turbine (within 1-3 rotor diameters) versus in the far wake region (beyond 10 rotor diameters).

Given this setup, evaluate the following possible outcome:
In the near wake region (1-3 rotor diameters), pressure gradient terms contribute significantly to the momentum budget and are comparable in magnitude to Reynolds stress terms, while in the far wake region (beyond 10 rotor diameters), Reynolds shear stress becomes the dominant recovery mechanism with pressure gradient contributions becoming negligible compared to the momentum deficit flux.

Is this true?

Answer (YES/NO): NO